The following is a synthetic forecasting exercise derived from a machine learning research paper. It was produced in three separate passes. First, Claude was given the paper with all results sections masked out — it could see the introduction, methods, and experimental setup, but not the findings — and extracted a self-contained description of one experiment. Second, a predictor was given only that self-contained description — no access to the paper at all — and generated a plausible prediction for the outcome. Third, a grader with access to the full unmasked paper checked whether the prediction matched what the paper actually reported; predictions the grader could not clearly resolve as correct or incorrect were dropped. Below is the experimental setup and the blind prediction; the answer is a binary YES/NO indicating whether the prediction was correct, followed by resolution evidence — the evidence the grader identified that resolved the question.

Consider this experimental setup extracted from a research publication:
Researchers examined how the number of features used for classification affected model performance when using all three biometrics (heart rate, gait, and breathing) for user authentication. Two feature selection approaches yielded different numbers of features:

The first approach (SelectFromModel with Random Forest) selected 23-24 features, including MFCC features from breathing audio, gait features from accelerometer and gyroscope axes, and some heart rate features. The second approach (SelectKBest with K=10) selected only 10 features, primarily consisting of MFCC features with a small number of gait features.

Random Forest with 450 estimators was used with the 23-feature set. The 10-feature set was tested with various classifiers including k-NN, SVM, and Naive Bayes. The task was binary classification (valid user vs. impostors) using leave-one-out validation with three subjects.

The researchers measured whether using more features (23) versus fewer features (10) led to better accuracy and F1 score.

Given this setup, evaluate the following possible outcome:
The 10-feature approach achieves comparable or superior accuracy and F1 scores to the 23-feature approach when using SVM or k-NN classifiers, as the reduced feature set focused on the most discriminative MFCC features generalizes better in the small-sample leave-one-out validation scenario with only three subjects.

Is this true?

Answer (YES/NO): YES